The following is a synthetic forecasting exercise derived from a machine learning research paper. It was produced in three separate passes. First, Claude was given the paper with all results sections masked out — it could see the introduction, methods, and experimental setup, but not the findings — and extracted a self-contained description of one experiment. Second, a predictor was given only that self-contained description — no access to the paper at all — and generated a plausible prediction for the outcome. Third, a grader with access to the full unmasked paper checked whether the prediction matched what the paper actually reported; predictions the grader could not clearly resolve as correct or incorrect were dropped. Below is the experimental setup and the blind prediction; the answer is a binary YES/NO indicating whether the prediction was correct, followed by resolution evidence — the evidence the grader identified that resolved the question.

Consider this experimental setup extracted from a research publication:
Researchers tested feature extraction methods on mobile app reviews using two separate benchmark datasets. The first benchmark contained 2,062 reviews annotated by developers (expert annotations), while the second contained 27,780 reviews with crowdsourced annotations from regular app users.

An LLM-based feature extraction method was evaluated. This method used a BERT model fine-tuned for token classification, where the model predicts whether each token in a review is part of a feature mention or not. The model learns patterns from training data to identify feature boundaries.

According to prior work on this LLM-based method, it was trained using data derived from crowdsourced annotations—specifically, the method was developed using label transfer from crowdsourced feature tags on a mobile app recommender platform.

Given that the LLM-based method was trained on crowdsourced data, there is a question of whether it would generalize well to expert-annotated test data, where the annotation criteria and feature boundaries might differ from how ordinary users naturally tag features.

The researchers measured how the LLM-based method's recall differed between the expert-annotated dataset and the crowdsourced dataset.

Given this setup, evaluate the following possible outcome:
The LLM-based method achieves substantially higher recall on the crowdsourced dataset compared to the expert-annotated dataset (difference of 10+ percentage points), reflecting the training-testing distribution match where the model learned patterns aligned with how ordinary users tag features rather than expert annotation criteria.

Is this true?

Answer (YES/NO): YES